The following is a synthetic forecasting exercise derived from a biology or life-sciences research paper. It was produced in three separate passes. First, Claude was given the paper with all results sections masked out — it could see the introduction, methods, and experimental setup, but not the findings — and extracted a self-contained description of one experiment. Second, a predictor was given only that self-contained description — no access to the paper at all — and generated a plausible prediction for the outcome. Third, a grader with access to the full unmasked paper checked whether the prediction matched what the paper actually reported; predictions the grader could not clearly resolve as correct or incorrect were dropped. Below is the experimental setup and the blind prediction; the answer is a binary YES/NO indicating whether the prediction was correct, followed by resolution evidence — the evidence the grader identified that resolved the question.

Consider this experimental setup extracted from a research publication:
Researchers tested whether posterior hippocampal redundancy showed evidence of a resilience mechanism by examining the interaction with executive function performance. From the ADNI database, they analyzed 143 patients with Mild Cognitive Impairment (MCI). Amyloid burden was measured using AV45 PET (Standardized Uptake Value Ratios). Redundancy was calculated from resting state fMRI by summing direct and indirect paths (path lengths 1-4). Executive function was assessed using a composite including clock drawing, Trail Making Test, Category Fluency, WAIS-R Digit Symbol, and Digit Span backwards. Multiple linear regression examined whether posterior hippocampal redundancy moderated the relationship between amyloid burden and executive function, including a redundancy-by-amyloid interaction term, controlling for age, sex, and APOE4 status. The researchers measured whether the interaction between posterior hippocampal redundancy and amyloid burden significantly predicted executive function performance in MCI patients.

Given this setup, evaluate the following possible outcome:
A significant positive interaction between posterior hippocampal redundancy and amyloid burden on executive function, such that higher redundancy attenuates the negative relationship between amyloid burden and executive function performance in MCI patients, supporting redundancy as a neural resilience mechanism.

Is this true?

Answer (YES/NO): NO